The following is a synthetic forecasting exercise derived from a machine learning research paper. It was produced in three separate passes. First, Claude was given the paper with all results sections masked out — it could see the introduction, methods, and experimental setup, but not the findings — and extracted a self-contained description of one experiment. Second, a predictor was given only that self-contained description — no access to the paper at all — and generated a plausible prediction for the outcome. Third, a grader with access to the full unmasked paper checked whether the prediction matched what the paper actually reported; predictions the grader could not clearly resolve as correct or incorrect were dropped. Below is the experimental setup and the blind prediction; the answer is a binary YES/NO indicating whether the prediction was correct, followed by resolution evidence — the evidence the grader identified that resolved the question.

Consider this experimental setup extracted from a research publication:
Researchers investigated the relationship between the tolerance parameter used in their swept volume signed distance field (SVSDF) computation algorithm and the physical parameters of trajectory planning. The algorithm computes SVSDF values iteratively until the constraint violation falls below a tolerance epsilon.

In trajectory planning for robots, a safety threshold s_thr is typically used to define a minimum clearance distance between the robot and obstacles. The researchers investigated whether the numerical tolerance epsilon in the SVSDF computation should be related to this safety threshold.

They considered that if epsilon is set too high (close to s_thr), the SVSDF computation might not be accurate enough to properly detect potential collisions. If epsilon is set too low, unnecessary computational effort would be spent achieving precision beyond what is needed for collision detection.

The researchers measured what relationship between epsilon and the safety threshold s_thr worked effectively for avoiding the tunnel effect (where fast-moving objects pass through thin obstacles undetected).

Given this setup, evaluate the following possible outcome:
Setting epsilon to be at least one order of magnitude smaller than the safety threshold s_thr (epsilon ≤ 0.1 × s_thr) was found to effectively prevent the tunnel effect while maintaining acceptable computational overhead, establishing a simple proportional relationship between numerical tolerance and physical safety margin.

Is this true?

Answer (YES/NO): NO